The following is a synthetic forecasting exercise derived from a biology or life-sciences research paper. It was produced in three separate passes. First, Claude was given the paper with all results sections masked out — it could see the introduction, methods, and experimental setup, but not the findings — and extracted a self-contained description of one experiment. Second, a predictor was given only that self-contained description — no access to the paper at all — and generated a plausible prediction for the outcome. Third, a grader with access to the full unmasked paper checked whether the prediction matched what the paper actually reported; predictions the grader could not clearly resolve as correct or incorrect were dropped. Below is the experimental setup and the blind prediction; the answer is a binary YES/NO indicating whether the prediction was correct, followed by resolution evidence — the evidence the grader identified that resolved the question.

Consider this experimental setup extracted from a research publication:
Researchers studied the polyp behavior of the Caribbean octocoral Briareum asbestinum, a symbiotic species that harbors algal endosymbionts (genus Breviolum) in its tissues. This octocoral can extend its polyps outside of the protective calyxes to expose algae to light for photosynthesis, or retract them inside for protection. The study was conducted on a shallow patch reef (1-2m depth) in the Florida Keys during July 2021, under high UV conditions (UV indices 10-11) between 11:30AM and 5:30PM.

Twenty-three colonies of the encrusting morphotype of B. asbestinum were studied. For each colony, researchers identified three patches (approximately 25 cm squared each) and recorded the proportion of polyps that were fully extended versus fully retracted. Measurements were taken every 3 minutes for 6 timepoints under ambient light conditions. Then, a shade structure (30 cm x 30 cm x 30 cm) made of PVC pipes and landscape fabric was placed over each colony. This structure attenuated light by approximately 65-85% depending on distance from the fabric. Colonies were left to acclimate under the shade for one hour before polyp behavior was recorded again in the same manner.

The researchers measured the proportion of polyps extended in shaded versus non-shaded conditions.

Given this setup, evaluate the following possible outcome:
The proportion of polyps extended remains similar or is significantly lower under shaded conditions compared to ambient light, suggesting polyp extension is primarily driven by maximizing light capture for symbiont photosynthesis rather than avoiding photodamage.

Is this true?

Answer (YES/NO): NO